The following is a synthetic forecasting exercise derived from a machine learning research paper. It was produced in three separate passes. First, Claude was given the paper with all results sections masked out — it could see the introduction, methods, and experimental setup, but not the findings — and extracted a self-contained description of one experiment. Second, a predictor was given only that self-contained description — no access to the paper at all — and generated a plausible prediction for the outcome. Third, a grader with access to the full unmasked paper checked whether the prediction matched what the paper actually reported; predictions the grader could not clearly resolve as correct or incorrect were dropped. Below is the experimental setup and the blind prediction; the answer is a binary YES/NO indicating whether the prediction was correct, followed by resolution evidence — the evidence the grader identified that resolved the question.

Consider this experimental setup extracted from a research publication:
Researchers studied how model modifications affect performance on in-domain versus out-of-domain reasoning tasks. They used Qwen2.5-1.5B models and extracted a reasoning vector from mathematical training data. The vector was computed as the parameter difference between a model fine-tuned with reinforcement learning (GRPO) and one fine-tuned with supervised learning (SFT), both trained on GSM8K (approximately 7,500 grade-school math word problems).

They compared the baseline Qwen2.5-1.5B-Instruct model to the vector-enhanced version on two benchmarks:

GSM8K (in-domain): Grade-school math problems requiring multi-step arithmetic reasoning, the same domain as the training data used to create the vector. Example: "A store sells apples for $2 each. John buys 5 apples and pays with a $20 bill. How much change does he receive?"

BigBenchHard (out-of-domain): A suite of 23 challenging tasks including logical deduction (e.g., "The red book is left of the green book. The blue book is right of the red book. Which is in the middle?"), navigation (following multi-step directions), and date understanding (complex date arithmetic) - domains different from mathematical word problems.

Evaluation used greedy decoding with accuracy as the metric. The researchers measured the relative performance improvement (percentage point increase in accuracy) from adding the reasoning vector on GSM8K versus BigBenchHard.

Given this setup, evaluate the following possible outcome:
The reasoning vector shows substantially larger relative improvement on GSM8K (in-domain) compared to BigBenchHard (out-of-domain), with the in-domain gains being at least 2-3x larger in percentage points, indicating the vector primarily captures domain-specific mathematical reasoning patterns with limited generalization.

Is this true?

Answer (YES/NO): NO